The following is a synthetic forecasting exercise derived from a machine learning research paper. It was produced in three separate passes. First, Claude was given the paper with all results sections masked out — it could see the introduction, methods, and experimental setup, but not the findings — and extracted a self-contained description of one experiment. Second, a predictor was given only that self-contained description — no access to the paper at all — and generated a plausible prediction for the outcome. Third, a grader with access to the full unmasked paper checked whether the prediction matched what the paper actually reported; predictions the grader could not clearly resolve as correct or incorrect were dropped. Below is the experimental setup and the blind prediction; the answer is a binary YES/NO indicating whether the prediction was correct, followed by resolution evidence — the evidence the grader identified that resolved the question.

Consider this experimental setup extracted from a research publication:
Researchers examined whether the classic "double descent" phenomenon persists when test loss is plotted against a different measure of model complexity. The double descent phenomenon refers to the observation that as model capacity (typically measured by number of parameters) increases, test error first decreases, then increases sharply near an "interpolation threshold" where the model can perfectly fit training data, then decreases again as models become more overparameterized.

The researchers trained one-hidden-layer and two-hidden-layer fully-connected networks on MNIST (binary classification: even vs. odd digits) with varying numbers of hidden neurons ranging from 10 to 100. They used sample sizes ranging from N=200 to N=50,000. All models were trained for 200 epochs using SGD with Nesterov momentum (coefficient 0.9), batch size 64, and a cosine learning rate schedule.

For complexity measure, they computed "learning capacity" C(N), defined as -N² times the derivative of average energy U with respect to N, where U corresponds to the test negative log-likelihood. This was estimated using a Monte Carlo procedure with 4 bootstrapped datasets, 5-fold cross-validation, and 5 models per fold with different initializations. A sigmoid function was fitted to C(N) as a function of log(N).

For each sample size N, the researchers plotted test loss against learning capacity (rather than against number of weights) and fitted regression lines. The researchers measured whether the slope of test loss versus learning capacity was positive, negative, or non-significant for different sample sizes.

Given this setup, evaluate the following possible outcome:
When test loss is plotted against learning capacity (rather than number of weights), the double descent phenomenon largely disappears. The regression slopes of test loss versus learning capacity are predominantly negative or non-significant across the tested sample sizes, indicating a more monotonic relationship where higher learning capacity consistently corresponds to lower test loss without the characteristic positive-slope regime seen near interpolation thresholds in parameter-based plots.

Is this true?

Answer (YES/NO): NO